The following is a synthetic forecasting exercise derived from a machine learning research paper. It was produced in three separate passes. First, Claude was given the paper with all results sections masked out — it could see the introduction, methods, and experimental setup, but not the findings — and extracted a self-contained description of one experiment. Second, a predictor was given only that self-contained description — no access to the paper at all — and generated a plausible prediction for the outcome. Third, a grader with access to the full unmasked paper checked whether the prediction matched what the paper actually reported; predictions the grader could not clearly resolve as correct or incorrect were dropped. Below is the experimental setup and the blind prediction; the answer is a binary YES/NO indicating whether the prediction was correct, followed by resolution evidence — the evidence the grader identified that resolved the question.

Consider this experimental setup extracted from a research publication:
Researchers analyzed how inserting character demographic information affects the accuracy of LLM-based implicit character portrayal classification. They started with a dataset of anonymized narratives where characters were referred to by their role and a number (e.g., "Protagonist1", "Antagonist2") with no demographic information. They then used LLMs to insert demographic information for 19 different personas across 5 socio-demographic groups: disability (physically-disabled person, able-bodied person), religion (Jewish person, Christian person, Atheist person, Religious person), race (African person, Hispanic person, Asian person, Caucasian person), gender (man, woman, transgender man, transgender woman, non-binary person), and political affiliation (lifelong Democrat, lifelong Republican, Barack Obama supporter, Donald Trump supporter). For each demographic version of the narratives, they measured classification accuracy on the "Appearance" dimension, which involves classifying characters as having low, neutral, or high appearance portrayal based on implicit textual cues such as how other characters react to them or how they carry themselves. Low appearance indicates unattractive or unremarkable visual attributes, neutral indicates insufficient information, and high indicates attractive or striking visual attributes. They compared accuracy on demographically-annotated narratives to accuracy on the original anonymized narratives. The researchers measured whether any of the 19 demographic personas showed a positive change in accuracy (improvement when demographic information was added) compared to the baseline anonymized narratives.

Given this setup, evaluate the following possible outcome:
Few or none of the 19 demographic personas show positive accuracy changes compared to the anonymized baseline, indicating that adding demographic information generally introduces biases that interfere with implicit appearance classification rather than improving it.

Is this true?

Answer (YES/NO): YES